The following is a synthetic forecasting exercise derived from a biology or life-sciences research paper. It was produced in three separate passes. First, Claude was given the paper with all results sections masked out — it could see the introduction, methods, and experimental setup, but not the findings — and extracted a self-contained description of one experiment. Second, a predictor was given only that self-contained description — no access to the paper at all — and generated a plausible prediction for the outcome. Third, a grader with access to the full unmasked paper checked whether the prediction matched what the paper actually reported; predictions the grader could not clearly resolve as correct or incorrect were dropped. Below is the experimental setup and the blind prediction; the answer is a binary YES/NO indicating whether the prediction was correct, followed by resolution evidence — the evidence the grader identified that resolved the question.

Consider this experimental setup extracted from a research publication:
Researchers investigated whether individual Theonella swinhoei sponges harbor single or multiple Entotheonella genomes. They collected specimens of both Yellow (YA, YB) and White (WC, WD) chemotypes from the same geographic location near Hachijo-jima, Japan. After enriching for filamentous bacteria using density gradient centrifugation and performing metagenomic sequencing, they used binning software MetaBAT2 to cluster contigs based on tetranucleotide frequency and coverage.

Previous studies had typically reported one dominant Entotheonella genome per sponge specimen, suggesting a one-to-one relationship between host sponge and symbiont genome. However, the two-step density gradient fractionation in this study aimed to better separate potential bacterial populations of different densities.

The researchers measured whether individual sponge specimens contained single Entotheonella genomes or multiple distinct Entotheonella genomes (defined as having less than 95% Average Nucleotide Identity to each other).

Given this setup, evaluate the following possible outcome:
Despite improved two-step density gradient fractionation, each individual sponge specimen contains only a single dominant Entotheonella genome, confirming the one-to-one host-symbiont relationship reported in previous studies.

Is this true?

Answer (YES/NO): NO